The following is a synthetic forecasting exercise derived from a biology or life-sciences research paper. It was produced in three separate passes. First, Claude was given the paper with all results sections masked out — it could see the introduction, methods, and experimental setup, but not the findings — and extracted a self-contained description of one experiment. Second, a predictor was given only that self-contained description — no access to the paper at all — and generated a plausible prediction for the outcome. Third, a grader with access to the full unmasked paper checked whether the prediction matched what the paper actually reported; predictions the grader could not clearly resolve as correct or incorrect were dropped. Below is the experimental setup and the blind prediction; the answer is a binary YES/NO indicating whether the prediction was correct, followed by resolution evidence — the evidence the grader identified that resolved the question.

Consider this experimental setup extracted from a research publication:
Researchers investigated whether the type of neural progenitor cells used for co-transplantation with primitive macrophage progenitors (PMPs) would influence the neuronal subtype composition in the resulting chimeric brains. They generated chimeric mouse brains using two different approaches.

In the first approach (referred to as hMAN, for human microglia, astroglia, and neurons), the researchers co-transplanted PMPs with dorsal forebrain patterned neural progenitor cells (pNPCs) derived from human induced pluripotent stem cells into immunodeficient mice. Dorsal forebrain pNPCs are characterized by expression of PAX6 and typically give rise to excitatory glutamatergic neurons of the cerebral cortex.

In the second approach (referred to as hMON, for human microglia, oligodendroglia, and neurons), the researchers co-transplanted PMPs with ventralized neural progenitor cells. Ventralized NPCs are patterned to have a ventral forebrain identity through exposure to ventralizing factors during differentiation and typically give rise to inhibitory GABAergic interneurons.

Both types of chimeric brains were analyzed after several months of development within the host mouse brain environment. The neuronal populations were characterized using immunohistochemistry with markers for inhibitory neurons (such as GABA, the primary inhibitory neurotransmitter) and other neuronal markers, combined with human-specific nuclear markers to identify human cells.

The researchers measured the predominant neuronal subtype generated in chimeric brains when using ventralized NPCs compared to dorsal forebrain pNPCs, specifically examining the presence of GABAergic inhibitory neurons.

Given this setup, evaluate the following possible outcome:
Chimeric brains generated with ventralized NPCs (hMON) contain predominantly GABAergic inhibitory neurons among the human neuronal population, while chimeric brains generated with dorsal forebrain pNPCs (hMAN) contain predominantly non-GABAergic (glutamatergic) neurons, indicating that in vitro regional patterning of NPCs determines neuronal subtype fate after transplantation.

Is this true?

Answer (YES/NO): NO